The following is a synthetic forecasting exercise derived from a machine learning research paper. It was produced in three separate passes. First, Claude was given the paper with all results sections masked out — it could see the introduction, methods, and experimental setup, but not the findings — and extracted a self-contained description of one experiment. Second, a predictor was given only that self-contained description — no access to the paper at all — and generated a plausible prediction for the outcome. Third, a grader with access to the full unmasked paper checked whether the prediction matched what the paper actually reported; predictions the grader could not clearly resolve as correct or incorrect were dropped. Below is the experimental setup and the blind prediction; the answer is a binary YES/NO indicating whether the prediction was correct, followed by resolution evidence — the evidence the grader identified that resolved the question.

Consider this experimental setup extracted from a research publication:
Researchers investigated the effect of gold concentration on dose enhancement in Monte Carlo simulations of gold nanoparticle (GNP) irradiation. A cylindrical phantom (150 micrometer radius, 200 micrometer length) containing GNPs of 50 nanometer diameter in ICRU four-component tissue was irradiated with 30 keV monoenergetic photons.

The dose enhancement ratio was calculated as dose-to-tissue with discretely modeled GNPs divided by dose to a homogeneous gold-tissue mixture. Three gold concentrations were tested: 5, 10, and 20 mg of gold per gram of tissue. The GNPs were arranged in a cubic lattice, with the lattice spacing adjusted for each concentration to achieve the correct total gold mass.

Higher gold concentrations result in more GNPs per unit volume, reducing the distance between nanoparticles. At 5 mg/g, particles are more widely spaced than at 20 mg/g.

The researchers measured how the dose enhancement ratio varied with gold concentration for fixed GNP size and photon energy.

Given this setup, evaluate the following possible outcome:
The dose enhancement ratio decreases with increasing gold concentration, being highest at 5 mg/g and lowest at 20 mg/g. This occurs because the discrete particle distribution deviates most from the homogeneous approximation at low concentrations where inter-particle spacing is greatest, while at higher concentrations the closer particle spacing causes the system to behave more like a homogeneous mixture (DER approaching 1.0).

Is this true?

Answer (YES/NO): NO